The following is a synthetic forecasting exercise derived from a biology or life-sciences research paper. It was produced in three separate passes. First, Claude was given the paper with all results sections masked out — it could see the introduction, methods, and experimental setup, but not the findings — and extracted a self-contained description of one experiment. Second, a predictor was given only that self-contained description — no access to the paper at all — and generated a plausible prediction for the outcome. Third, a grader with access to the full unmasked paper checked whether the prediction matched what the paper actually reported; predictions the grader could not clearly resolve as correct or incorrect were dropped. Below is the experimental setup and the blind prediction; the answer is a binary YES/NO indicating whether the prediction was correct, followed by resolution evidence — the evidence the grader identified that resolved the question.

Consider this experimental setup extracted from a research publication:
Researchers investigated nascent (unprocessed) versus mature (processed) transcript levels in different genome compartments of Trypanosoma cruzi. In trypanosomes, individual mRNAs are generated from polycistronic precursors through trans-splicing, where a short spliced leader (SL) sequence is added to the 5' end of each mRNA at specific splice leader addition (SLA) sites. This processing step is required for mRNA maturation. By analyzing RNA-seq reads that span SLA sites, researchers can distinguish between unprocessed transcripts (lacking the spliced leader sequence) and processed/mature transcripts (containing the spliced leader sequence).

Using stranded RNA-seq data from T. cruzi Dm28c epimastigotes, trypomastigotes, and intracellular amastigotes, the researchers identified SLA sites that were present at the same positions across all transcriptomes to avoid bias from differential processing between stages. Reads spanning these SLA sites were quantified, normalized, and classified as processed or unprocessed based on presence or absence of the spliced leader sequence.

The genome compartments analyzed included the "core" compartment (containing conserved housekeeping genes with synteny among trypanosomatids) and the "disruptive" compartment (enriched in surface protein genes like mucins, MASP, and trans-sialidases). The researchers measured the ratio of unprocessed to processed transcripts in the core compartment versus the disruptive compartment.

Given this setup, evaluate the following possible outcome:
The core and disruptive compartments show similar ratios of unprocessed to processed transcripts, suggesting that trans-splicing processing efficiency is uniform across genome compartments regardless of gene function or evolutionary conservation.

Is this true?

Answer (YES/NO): NO